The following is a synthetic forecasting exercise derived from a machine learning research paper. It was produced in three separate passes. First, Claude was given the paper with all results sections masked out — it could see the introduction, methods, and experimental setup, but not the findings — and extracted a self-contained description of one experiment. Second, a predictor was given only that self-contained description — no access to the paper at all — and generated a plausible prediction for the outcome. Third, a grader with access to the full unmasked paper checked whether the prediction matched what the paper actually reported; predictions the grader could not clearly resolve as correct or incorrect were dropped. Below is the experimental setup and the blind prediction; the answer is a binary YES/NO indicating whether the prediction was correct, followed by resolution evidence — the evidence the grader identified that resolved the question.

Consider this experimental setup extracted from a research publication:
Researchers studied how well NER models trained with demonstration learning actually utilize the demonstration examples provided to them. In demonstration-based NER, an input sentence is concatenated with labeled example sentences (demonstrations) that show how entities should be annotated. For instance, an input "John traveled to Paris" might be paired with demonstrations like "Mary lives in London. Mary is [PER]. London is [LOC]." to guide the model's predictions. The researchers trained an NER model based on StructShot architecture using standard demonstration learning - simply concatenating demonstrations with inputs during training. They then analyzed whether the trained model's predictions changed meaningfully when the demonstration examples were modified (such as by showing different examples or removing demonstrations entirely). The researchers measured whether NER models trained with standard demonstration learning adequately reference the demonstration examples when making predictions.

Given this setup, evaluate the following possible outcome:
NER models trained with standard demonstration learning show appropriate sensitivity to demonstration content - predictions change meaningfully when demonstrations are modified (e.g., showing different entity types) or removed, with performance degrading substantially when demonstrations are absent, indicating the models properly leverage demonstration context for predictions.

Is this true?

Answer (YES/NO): NO